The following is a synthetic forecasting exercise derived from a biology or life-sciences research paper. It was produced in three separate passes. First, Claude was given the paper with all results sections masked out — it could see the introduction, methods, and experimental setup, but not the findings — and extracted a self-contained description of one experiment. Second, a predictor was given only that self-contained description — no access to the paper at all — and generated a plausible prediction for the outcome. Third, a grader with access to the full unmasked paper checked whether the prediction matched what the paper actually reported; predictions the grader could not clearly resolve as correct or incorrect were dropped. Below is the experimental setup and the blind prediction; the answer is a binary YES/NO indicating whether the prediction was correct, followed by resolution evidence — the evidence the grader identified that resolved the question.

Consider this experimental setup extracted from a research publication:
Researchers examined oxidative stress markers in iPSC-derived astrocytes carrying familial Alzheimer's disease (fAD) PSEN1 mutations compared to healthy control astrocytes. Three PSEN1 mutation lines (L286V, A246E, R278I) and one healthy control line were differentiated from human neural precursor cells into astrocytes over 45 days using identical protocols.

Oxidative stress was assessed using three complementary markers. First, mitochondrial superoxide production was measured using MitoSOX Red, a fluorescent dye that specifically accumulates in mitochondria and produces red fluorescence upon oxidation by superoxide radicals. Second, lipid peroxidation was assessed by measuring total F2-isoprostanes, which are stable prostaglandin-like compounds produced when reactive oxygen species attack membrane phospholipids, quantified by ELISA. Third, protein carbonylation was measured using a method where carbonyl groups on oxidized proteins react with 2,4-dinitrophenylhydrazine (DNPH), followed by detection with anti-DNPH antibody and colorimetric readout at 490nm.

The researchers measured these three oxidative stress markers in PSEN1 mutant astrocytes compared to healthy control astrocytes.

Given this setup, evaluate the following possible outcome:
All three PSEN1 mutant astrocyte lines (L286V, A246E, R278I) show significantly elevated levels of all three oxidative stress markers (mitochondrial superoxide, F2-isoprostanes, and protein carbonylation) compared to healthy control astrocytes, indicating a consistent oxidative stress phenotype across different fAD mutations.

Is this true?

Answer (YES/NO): NO